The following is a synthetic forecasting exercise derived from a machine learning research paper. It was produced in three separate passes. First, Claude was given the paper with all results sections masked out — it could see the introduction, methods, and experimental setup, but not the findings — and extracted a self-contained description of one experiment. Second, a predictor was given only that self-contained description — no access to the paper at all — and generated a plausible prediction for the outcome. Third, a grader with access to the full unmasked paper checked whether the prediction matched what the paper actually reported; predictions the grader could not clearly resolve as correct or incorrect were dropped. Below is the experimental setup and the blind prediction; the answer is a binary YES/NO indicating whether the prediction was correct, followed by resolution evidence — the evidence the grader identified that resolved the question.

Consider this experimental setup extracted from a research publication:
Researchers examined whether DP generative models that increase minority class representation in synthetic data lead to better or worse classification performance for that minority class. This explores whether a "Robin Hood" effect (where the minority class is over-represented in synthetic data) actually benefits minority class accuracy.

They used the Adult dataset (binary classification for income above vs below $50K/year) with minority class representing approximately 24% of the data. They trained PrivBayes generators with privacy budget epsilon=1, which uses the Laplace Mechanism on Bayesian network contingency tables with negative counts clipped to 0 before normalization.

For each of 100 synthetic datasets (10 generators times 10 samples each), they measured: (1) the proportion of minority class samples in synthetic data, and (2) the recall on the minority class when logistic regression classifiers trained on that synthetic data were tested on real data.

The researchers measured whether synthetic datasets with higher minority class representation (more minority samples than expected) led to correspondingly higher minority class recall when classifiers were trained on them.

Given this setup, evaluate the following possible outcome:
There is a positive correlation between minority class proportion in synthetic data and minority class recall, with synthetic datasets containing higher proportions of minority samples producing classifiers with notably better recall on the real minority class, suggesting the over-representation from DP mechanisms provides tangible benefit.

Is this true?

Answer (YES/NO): NO